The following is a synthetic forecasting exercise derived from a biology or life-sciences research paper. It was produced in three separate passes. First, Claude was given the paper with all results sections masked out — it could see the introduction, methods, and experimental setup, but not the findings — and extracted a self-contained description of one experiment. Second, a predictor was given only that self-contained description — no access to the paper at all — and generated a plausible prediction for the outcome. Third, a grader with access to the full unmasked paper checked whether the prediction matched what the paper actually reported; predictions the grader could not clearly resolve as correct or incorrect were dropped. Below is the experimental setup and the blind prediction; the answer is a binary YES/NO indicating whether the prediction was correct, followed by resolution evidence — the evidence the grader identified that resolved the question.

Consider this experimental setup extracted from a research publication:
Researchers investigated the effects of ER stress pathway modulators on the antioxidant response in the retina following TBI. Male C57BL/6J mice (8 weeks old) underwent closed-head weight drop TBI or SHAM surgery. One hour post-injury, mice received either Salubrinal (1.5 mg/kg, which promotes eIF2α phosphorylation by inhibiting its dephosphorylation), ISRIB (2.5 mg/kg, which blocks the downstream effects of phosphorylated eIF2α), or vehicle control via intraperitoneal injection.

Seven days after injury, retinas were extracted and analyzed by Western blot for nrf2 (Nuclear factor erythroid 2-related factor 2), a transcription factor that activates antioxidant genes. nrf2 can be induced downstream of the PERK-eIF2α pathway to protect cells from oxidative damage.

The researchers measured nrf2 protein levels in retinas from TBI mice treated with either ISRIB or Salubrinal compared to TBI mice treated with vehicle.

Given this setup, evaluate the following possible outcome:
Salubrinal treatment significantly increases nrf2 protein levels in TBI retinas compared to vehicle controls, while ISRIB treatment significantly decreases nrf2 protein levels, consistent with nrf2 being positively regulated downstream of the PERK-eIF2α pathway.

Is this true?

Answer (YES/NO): NO